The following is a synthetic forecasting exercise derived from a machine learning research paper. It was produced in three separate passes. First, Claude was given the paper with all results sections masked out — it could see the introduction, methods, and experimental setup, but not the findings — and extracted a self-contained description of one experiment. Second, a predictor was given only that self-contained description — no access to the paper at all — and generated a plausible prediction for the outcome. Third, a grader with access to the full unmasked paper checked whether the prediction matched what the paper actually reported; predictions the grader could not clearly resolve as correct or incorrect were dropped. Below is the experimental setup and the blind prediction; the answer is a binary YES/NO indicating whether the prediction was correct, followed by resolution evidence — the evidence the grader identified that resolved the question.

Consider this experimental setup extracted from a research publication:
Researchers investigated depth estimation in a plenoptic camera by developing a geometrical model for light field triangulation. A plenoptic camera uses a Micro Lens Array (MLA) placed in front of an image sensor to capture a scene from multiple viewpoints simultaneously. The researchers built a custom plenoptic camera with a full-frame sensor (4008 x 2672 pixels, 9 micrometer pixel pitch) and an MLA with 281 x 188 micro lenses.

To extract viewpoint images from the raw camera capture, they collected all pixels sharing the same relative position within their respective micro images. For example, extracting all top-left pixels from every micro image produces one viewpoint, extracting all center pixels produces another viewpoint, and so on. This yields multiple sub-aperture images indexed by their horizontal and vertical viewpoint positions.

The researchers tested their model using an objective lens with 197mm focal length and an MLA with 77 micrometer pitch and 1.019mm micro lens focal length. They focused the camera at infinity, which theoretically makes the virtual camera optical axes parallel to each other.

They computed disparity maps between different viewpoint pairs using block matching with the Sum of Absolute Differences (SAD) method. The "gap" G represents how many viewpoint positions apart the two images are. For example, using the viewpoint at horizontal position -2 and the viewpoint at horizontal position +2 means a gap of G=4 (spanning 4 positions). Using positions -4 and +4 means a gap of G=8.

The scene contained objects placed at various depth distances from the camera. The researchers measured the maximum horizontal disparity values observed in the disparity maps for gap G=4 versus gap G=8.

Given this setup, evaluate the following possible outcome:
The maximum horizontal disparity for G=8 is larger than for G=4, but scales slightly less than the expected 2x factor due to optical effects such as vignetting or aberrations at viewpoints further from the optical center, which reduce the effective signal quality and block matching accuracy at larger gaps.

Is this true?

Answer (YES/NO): NO